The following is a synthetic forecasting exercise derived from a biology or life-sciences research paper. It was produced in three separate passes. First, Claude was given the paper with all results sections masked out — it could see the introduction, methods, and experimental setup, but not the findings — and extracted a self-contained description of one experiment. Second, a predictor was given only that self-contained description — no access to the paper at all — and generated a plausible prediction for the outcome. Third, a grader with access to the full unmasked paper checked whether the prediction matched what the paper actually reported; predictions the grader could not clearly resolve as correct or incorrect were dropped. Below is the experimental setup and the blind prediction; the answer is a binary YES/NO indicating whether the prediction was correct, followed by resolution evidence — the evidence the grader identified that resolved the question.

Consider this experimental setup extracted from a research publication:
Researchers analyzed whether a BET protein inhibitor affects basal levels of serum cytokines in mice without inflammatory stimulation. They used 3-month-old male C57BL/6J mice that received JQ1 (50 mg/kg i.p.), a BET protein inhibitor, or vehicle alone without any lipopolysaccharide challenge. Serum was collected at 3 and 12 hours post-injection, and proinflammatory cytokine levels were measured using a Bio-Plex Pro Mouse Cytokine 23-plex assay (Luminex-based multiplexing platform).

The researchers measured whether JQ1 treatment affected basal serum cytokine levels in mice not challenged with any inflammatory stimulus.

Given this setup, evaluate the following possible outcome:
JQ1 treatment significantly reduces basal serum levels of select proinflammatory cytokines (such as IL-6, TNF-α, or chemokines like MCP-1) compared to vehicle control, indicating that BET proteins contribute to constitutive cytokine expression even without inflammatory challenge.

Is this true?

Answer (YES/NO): NO